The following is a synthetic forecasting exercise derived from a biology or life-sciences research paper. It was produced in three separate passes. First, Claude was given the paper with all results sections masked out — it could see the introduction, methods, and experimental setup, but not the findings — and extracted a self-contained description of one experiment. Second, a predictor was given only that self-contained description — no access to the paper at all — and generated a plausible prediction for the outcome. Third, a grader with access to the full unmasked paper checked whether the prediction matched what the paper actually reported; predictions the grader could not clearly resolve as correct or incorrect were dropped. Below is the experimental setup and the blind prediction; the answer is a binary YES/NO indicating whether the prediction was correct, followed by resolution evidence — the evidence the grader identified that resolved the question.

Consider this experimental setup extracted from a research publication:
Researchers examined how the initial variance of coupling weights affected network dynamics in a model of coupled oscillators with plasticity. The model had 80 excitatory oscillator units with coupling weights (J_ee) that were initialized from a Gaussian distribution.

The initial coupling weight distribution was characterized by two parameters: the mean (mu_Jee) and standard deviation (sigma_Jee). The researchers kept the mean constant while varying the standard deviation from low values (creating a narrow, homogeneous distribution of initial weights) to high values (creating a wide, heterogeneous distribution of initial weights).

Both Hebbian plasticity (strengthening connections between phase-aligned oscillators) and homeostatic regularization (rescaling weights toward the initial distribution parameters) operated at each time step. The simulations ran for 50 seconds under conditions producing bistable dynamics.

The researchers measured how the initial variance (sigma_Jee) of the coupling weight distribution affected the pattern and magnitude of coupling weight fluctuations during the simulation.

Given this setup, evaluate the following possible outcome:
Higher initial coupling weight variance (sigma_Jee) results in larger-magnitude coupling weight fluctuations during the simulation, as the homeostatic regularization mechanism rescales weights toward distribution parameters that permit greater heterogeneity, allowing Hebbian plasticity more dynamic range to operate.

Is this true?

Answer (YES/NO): NO